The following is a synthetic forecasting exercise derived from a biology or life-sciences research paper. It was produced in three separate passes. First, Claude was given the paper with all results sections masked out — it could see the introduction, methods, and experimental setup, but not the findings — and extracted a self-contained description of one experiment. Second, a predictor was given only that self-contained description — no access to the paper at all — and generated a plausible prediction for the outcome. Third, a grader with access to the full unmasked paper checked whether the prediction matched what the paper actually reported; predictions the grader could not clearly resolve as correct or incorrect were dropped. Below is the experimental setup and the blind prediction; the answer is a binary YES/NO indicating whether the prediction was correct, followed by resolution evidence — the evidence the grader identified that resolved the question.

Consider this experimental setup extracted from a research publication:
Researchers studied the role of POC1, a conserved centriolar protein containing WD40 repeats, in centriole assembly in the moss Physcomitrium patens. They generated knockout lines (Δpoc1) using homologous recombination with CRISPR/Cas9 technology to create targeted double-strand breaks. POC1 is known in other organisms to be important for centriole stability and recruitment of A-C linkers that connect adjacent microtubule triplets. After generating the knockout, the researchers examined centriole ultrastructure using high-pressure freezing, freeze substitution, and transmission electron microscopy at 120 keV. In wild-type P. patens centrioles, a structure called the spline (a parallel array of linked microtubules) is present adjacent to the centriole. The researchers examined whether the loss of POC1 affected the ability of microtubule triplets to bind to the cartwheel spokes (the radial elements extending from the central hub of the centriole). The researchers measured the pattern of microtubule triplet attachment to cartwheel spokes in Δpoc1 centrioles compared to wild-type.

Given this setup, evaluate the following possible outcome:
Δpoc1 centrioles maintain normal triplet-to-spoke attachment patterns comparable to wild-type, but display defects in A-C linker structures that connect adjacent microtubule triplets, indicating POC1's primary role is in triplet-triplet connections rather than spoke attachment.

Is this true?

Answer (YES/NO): NO